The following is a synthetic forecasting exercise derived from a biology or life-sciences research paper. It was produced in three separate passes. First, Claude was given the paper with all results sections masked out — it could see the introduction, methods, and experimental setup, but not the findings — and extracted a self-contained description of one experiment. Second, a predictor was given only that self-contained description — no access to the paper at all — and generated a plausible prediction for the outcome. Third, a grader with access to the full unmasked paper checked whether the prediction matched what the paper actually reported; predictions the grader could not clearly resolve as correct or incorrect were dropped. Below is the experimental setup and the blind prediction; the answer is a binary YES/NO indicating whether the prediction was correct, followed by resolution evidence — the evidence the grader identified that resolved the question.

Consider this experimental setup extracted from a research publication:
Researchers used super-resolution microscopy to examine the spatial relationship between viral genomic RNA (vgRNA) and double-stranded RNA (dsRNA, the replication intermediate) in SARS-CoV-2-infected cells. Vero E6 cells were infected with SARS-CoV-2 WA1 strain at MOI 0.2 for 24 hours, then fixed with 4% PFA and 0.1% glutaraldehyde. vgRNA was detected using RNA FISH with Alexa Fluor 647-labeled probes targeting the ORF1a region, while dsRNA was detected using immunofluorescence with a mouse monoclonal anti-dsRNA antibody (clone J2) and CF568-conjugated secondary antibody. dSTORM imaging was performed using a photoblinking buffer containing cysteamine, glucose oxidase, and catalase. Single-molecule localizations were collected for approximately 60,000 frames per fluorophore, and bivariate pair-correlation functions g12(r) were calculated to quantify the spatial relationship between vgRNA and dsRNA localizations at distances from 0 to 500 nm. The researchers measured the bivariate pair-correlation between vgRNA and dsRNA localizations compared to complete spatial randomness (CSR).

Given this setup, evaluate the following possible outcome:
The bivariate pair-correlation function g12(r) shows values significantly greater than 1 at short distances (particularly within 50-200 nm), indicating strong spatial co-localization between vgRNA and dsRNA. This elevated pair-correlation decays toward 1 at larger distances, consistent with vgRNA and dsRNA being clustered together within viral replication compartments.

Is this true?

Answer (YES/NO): NO